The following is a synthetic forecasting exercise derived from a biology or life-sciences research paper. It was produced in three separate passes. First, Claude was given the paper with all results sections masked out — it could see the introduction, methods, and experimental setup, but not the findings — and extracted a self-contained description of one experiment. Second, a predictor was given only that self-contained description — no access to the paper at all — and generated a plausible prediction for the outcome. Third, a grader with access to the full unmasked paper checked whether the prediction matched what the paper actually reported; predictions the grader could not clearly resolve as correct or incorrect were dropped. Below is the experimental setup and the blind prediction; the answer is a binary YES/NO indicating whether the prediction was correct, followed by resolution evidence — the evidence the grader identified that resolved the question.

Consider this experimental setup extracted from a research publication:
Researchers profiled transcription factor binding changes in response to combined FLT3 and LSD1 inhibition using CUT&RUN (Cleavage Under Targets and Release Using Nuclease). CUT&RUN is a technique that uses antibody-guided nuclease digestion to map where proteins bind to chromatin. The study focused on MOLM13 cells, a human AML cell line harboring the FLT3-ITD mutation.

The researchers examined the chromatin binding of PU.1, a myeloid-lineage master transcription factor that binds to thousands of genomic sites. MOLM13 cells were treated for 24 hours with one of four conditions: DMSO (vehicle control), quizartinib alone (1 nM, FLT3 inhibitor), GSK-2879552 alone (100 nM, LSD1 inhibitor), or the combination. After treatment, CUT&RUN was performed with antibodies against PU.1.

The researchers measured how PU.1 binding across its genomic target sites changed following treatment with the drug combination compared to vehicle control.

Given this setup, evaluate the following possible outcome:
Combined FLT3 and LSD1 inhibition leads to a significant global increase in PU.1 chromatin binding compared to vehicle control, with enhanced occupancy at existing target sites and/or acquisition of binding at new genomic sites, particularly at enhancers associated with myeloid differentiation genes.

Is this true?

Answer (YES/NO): NO